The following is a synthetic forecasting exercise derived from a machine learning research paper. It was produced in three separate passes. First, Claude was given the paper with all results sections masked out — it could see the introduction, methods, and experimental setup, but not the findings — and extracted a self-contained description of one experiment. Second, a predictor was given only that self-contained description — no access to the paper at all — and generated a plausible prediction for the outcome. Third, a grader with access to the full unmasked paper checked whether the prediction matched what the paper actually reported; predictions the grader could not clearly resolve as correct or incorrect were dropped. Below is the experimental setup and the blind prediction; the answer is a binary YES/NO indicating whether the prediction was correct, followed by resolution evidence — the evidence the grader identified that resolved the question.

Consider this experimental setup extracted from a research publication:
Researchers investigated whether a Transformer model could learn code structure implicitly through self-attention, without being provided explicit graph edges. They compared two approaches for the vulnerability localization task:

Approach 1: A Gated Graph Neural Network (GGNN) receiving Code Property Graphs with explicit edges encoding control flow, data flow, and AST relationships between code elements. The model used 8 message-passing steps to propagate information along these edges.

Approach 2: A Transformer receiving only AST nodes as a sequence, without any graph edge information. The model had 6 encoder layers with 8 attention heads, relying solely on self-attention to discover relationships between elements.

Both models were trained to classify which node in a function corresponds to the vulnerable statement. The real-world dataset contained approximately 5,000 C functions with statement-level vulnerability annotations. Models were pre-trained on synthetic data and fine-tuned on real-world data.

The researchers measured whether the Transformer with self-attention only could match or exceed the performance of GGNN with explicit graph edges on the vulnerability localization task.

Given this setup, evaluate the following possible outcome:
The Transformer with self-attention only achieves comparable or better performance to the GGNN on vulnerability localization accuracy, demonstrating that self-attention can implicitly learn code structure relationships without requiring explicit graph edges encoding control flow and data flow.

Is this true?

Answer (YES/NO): YES